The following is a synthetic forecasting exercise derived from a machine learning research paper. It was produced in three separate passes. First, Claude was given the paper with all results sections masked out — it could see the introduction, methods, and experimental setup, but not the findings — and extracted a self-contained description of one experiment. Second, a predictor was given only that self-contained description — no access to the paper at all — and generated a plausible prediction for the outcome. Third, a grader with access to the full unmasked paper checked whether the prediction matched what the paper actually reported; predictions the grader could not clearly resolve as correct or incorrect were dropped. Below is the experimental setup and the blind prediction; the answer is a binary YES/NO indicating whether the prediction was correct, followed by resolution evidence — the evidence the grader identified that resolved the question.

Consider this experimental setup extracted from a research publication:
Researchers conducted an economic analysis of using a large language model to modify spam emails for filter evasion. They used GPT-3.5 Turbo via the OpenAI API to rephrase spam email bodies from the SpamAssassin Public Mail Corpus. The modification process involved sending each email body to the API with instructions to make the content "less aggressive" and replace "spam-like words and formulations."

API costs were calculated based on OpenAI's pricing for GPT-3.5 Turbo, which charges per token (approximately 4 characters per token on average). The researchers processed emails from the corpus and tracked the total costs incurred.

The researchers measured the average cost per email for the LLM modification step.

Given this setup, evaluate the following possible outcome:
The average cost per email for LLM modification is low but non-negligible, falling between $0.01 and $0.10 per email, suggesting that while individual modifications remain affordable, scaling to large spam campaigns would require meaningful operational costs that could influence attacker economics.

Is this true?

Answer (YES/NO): NO